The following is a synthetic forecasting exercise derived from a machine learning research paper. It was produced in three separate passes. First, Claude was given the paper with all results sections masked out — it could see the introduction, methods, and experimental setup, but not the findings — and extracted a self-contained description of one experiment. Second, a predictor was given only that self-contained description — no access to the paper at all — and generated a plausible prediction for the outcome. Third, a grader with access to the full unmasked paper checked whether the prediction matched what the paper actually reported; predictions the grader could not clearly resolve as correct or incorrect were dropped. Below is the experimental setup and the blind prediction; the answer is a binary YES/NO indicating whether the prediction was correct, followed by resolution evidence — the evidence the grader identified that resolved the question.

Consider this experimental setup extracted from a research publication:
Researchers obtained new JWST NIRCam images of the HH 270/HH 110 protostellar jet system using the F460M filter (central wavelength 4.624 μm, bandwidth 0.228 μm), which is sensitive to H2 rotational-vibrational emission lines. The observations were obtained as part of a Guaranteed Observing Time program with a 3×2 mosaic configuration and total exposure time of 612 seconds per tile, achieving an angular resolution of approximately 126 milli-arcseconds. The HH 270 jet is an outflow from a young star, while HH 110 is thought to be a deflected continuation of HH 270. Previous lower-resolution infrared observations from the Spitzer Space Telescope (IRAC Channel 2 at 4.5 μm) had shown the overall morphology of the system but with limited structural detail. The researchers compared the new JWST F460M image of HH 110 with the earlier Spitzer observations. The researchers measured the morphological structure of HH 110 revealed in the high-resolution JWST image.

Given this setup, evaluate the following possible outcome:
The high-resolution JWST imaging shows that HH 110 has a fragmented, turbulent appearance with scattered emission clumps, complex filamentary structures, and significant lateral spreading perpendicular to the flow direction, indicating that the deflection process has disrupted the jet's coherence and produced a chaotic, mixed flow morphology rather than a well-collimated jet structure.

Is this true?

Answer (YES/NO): NO